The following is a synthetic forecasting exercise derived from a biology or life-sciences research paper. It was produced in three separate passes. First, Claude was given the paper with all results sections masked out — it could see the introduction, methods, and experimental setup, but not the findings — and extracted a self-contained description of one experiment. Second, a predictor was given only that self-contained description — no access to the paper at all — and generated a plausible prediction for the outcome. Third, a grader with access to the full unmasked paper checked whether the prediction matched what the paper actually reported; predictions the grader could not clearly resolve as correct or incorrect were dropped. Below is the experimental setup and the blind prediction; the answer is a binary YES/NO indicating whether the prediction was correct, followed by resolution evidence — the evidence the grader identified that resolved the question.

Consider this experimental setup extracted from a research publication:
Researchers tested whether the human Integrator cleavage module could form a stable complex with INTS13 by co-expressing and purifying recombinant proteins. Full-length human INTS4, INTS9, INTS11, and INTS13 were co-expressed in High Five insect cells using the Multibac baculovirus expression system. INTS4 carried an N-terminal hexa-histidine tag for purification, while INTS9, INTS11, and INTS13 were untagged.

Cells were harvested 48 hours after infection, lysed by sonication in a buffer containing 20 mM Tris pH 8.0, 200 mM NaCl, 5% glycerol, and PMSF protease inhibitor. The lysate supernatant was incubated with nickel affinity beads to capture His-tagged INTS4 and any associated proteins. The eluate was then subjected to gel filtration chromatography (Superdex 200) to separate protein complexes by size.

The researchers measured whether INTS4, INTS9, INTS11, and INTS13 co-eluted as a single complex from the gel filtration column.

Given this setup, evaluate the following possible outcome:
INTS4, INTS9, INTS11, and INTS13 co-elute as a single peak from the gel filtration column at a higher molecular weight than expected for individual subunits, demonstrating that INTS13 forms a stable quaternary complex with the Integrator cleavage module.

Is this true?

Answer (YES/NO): YES